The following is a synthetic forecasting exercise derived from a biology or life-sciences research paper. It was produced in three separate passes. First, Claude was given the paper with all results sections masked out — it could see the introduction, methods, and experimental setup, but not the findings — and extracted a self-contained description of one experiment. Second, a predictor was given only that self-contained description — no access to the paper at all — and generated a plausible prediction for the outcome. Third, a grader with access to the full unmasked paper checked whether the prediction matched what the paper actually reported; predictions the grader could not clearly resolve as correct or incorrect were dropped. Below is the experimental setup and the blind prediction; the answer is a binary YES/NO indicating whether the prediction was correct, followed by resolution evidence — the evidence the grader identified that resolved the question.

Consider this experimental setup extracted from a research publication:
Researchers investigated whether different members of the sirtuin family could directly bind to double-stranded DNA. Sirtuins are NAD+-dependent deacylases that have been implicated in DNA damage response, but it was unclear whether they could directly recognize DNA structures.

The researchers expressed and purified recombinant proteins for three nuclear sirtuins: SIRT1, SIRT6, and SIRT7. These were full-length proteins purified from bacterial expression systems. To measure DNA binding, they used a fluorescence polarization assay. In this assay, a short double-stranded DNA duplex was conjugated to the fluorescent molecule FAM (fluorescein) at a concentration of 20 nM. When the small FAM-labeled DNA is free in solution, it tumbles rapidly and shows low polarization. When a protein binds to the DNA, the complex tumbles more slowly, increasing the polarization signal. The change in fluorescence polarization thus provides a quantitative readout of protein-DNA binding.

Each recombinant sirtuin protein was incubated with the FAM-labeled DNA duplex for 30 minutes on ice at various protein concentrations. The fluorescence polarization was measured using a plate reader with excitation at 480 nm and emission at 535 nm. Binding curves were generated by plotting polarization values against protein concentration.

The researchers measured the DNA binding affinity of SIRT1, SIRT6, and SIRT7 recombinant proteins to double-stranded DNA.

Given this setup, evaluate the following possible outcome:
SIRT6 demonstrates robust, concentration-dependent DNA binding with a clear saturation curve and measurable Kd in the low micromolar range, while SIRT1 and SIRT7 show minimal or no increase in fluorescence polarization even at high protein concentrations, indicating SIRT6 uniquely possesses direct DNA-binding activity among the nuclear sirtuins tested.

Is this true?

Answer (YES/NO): NO